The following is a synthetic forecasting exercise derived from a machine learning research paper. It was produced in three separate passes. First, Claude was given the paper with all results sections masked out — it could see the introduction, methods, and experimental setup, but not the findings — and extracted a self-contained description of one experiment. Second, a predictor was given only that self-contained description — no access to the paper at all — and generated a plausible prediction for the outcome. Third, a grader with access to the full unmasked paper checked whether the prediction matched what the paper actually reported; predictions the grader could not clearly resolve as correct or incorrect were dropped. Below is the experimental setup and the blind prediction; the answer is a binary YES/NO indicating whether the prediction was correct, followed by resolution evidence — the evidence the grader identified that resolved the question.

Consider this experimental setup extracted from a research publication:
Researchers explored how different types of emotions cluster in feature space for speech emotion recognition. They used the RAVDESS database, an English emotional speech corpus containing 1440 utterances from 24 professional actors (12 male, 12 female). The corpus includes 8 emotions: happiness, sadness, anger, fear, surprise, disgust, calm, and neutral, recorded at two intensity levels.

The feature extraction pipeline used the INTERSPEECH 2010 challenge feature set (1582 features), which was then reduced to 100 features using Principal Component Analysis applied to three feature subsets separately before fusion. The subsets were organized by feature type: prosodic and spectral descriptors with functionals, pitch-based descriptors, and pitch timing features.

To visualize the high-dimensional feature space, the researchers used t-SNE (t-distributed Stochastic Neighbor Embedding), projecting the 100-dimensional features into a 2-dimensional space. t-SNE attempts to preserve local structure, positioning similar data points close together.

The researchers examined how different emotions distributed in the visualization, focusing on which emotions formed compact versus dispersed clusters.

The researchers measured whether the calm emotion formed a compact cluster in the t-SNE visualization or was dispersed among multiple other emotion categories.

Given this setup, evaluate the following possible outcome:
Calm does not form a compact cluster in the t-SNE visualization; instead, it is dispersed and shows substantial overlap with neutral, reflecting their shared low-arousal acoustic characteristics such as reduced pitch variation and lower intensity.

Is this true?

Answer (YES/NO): NO